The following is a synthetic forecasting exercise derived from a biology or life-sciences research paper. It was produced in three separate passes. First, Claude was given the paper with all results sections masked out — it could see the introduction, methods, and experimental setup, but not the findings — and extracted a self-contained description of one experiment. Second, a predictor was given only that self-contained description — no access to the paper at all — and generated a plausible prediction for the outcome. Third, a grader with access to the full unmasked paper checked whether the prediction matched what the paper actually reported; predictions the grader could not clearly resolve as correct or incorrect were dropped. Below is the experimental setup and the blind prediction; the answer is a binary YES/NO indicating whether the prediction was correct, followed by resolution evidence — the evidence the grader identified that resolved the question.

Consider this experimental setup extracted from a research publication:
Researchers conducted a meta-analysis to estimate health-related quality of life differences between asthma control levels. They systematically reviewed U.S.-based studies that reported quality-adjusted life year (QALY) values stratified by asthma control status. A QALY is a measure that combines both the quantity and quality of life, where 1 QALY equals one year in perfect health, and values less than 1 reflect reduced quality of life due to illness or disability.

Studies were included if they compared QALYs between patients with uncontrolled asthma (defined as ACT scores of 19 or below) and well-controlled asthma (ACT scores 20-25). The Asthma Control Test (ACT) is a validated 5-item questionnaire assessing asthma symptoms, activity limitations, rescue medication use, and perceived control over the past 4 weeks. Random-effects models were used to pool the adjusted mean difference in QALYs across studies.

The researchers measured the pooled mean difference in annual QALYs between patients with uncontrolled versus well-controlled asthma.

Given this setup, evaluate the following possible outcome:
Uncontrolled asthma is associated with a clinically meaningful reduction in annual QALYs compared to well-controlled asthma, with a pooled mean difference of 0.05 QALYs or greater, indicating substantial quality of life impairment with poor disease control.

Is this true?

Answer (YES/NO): YES